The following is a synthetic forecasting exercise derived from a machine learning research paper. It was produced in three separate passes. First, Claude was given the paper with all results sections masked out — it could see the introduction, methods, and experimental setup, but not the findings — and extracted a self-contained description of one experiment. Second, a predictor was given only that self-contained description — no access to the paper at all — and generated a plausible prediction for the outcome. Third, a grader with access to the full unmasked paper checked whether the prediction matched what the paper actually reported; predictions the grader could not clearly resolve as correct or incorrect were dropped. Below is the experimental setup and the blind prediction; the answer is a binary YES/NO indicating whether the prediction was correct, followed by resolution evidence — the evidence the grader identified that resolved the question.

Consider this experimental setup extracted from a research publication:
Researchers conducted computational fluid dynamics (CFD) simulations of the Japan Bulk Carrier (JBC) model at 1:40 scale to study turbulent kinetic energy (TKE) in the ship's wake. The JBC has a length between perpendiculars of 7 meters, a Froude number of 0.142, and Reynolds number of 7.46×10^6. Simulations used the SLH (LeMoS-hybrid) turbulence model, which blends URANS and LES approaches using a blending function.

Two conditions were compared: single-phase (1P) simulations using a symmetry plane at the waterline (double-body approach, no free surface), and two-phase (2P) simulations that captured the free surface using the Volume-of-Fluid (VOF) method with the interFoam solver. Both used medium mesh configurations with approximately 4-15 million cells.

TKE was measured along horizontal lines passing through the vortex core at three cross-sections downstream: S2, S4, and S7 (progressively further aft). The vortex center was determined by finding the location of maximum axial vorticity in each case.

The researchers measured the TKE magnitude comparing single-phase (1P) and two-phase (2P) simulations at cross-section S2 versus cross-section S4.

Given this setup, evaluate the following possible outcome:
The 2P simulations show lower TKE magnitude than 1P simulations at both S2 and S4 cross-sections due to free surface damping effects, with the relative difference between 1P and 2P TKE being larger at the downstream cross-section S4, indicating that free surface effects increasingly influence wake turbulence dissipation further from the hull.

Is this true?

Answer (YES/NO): NO